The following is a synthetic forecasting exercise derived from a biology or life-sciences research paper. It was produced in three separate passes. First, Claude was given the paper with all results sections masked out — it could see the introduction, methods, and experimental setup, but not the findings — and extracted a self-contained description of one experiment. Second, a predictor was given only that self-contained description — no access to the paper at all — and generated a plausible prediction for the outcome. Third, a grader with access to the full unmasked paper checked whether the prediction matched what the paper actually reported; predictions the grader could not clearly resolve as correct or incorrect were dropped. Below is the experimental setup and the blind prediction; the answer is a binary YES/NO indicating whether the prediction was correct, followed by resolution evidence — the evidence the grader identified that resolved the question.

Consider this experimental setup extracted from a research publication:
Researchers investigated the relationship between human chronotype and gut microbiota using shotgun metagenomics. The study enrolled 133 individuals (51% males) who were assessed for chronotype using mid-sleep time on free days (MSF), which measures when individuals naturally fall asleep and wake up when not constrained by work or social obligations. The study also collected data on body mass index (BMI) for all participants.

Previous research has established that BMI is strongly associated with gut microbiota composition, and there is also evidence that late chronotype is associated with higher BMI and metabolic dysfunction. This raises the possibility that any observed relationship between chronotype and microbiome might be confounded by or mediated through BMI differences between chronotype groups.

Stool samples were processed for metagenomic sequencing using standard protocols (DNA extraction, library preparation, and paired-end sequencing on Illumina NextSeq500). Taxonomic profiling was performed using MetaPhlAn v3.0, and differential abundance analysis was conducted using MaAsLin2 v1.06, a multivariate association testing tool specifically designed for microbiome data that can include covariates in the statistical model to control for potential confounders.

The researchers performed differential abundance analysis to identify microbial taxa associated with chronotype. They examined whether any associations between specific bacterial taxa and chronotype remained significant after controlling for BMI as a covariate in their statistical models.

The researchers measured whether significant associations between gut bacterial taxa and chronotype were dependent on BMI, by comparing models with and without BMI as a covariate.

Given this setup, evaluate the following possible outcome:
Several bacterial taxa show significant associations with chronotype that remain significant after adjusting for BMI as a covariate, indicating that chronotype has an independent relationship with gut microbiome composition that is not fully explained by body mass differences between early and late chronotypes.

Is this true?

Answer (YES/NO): YES